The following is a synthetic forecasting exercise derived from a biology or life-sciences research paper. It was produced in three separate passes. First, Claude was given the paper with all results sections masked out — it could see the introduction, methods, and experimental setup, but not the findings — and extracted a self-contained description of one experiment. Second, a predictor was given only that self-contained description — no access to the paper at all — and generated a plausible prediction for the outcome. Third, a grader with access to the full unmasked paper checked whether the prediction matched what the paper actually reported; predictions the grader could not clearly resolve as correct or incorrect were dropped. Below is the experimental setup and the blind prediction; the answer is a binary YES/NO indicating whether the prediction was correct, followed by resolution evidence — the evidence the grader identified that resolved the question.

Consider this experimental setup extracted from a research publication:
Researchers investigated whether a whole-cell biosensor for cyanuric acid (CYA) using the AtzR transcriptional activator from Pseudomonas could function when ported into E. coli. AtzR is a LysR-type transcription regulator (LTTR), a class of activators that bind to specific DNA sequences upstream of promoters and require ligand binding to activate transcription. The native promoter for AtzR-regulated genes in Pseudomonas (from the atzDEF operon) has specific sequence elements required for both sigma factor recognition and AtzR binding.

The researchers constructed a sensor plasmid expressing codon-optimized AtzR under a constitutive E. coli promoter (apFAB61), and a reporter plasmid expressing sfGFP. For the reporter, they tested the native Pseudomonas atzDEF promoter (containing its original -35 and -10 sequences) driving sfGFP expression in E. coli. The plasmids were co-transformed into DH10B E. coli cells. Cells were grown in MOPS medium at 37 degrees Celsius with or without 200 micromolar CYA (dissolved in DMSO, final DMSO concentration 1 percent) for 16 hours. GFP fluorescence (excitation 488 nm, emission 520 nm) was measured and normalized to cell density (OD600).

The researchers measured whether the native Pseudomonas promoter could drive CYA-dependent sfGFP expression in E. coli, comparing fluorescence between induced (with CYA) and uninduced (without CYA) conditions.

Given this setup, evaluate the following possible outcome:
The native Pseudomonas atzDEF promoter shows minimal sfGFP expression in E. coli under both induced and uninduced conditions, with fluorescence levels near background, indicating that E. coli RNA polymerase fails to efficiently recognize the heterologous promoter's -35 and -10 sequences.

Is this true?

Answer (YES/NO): YES